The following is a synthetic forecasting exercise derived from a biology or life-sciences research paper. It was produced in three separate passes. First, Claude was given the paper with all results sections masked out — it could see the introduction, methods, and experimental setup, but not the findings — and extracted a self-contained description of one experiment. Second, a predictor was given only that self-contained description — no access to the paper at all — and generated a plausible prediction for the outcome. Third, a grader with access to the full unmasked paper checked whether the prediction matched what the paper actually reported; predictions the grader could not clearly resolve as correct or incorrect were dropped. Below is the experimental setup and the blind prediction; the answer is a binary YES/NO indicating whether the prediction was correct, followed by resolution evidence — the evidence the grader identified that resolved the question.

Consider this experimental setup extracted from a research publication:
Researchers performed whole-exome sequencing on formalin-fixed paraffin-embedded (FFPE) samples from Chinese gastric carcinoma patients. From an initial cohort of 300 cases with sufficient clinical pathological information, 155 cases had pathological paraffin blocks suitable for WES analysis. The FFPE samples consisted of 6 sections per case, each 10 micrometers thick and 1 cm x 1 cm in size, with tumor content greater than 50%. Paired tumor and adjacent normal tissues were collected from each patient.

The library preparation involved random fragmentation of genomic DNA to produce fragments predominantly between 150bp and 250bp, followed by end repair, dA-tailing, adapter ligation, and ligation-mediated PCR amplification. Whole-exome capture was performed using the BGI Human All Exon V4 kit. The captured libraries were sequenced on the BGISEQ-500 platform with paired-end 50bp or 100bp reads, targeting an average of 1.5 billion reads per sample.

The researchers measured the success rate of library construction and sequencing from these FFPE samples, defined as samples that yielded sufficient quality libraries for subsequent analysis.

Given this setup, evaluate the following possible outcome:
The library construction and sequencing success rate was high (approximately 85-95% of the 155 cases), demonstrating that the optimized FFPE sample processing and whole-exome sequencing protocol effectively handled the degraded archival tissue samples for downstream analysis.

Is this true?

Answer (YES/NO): NO